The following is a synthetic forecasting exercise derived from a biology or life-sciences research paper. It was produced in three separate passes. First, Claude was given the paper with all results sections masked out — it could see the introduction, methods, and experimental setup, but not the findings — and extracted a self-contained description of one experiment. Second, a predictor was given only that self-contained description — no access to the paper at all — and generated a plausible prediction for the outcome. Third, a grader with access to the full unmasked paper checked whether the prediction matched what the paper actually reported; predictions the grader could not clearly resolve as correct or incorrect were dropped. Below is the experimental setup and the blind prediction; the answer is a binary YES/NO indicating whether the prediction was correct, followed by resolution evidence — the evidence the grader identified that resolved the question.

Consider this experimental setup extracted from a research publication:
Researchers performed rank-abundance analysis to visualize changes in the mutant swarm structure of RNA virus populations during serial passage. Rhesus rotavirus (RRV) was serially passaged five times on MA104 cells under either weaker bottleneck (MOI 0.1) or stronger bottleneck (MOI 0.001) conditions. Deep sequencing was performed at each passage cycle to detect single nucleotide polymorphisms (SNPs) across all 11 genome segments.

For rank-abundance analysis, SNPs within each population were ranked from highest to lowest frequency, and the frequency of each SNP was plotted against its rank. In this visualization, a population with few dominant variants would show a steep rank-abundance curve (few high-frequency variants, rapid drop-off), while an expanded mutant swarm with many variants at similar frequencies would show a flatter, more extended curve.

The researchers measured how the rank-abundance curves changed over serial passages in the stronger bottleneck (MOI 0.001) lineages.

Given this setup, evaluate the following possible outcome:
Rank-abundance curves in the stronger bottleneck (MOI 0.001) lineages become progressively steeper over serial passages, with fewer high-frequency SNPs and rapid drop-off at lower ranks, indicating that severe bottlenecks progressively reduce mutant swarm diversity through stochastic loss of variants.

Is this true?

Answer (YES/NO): NO